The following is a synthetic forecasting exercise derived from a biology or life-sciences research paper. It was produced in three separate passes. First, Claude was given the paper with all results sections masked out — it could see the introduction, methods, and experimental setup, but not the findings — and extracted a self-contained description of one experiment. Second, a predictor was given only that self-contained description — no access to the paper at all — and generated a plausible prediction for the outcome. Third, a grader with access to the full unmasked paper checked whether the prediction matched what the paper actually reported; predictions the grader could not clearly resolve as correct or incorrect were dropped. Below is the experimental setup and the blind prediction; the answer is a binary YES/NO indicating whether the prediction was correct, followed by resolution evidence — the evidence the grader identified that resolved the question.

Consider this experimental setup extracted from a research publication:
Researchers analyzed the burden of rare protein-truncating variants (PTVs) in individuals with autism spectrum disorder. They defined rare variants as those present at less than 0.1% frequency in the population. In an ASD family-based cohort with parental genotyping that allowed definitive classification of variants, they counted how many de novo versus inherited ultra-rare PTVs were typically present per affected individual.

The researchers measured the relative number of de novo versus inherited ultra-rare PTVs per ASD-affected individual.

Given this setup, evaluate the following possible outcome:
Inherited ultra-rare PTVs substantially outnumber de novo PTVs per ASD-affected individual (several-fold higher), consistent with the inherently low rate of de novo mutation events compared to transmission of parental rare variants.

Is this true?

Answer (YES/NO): YES